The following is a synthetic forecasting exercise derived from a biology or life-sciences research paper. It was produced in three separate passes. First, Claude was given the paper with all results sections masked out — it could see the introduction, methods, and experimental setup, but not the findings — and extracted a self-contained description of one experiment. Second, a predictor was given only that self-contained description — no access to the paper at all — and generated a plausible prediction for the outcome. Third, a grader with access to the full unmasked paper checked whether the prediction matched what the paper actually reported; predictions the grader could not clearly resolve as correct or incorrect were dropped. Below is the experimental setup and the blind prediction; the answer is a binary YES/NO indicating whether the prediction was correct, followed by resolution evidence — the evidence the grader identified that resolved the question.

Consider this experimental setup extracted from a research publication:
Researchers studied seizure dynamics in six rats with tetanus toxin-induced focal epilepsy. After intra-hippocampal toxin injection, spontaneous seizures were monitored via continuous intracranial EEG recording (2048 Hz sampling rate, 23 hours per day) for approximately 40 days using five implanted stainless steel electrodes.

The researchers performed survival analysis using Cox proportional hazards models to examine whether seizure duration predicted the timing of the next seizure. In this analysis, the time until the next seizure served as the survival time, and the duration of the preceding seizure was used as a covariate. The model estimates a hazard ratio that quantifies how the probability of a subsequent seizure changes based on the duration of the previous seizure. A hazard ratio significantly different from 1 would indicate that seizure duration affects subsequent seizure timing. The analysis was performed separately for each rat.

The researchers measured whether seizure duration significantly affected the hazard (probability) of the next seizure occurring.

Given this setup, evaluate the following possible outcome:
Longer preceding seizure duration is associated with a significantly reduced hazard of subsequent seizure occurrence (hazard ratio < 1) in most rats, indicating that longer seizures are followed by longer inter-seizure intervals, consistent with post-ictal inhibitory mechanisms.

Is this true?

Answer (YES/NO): NO